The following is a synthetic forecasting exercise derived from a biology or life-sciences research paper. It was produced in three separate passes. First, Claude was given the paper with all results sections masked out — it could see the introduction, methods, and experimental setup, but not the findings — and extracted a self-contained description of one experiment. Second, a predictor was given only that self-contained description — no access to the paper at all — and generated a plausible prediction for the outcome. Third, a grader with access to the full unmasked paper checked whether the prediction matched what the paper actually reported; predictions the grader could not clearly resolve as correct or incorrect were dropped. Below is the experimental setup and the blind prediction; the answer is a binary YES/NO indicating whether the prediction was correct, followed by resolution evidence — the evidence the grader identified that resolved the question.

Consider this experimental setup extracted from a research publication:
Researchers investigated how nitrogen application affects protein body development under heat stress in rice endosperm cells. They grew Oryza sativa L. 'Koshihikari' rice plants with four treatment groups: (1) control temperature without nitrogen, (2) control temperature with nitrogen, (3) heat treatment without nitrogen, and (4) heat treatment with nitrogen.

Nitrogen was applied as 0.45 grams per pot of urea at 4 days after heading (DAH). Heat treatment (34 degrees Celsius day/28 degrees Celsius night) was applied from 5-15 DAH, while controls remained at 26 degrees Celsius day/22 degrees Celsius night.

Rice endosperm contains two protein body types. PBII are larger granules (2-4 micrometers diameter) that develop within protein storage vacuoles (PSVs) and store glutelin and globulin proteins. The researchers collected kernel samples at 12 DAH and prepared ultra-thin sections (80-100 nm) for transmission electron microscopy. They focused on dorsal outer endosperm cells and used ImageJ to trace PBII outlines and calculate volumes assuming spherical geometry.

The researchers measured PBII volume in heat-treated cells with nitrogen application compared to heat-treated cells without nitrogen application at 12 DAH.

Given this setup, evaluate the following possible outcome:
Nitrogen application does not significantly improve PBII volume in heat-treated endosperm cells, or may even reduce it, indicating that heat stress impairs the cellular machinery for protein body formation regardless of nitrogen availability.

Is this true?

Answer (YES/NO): NO